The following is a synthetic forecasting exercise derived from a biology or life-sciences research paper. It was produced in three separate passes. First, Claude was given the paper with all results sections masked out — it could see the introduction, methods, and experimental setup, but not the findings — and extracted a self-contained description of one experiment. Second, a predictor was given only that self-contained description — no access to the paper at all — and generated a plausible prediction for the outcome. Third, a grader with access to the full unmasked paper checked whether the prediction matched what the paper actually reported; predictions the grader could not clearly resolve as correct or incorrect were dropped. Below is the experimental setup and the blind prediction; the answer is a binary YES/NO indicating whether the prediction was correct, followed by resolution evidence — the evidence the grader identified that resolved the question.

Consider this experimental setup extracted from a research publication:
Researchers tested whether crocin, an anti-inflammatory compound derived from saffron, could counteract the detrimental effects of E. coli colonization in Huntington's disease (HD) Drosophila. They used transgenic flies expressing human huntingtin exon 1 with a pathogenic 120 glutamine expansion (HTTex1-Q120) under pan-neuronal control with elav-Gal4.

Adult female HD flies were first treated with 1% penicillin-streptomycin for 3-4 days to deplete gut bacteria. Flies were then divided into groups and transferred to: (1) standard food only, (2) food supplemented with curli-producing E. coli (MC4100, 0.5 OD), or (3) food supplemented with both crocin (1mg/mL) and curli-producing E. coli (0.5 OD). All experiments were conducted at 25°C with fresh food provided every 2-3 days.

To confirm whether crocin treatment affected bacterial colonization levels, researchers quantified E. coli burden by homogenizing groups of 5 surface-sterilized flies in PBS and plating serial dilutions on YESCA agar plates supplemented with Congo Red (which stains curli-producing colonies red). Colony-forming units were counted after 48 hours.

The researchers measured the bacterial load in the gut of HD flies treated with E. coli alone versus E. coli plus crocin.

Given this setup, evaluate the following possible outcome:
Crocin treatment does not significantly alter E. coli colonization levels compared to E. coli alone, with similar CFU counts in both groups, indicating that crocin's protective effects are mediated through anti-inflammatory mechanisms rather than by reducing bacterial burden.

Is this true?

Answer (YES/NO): NO